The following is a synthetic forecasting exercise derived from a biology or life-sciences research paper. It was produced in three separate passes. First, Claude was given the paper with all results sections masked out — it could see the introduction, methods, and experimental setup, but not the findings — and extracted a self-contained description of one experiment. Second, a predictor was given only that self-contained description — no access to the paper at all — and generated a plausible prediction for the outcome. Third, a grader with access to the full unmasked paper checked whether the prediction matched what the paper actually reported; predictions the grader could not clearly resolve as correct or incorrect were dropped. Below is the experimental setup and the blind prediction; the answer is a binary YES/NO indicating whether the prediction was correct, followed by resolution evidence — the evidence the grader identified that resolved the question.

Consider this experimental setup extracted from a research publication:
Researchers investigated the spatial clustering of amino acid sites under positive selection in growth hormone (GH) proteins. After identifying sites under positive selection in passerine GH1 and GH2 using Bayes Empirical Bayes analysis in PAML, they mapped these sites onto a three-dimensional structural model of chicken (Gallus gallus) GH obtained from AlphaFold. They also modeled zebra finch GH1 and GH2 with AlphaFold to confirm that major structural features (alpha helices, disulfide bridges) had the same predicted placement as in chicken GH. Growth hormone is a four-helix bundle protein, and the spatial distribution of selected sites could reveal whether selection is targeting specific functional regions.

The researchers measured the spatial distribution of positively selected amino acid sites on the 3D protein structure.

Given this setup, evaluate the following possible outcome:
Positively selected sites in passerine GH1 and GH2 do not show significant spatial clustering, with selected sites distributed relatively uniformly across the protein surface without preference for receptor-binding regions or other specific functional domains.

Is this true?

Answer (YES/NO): NO